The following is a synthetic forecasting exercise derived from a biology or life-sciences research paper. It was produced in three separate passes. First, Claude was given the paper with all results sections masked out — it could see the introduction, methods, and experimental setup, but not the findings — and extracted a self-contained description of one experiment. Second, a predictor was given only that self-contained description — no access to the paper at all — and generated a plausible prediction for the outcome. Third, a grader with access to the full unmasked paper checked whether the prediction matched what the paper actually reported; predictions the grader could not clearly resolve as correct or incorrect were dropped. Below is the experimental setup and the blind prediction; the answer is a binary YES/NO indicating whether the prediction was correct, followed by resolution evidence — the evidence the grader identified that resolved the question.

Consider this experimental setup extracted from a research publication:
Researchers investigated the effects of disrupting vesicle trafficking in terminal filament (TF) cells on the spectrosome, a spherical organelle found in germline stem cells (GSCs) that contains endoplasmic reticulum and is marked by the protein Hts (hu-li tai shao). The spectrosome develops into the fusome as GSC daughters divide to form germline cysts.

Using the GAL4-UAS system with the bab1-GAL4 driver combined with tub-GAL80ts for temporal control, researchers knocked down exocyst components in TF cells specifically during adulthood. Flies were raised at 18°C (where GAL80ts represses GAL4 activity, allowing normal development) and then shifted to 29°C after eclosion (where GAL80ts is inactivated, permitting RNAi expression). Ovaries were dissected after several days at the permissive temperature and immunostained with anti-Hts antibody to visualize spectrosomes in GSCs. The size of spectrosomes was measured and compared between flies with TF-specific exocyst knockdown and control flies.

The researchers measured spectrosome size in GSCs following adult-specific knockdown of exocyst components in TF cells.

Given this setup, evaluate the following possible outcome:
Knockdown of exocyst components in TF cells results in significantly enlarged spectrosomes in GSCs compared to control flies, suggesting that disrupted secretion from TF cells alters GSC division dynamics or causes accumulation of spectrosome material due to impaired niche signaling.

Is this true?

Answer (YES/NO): NO